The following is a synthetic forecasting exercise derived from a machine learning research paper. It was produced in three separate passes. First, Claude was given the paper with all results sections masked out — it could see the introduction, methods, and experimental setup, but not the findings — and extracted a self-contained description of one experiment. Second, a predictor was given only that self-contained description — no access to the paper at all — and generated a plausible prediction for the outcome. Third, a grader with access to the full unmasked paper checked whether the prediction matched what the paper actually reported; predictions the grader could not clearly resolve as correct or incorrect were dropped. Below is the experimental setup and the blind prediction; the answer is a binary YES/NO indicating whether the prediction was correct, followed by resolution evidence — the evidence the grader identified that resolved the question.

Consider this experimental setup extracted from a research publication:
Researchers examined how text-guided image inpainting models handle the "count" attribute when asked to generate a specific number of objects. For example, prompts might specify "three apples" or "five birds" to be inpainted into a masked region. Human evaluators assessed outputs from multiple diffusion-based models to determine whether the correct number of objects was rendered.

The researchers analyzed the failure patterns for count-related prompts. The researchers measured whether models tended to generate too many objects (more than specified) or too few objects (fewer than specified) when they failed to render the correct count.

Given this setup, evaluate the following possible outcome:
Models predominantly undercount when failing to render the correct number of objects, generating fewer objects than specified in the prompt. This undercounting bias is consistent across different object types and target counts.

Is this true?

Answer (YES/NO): YES